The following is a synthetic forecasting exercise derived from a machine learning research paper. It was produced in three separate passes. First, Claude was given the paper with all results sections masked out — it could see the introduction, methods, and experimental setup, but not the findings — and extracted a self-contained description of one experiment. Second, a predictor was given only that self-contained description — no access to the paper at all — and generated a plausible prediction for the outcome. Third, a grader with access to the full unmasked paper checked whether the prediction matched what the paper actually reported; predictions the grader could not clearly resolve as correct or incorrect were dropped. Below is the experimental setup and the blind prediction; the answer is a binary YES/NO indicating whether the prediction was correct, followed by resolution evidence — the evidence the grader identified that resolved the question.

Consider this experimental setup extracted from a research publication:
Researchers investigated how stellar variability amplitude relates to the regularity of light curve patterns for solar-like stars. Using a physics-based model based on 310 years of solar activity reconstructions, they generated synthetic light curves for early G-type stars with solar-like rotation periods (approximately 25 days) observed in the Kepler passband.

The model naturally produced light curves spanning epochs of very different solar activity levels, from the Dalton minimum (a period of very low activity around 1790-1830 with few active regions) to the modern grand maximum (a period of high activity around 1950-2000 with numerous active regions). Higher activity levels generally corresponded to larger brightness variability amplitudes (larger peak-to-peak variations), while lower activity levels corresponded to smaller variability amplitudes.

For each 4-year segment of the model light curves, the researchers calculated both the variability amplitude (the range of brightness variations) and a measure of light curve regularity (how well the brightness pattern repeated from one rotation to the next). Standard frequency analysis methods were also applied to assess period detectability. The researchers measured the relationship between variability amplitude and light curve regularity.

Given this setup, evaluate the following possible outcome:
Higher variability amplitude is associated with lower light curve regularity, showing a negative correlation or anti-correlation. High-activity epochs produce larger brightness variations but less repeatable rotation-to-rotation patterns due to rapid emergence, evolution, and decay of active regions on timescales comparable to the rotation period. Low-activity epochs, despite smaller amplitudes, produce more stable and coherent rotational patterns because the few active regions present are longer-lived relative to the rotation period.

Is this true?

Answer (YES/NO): YES